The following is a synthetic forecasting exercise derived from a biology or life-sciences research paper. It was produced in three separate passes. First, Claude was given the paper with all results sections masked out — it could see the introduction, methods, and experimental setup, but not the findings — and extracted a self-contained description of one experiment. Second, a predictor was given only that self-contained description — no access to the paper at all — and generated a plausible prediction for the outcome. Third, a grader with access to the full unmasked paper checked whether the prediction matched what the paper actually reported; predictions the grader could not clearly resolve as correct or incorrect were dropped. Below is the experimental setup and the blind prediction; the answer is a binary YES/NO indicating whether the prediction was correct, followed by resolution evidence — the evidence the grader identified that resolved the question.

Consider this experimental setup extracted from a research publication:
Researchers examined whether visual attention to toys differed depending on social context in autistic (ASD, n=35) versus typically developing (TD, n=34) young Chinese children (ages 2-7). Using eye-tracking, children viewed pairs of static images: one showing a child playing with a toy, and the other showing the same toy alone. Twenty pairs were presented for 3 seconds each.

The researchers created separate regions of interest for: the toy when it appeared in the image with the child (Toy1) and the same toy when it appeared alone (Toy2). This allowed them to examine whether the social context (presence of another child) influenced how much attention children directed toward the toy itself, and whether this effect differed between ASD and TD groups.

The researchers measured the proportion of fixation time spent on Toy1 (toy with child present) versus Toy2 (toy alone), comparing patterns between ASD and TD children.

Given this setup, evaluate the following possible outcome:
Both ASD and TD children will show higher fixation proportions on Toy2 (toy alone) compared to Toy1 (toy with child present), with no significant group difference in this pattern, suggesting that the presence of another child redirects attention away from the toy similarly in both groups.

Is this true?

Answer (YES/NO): NO